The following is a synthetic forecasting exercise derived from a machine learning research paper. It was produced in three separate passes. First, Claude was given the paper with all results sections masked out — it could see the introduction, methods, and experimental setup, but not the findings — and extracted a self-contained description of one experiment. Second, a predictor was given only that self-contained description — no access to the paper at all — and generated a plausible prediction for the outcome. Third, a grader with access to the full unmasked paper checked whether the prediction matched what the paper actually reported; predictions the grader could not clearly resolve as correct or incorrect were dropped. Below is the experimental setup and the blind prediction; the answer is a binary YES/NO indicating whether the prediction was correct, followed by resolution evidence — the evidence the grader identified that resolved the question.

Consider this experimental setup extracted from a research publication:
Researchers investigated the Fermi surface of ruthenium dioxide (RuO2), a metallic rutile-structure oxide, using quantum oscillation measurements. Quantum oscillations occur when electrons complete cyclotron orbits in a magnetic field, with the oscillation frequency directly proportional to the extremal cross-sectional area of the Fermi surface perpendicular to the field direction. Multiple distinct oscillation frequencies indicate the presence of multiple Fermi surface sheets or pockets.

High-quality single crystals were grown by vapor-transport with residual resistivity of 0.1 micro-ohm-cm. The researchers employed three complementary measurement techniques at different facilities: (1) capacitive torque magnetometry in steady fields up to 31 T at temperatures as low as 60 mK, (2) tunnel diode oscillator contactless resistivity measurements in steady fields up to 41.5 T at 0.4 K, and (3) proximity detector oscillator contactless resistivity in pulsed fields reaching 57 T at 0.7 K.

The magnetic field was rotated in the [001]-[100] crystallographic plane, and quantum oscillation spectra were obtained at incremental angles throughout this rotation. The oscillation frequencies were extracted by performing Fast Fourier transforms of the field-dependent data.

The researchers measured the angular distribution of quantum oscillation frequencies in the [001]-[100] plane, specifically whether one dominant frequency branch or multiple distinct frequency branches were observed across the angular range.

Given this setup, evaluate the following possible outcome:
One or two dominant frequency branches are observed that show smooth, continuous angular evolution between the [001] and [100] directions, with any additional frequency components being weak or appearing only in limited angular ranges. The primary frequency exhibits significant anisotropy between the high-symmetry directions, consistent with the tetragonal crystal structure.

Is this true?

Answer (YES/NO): NO